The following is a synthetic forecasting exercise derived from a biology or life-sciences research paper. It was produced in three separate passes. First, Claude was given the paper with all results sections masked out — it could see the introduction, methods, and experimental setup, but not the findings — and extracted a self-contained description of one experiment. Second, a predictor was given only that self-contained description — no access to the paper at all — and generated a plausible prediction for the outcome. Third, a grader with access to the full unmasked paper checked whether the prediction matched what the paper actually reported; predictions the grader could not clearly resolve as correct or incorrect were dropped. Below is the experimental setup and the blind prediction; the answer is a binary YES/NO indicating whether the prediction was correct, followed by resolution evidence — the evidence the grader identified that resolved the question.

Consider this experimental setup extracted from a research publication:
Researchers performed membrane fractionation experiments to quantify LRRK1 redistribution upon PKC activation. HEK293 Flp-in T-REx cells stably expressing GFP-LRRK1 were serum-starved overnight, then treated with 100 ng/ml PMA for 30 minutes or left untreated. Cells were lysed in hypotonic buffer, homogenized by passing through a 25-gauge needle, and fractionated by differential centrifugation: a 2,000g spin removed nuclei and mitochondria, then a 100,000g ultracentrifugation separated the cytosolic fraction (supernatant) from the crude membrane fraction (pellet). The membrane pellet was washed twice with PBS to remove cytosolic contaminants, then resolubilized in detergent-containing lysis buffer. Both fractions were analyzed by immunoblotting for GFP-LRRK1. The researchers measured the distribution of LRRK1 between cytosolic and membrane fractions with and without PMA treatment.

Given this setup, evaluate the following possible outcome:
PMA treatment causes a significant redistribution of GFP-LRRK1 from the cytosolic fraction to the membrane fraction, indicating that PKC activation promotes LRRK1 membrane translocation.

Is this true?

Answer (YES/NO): NO